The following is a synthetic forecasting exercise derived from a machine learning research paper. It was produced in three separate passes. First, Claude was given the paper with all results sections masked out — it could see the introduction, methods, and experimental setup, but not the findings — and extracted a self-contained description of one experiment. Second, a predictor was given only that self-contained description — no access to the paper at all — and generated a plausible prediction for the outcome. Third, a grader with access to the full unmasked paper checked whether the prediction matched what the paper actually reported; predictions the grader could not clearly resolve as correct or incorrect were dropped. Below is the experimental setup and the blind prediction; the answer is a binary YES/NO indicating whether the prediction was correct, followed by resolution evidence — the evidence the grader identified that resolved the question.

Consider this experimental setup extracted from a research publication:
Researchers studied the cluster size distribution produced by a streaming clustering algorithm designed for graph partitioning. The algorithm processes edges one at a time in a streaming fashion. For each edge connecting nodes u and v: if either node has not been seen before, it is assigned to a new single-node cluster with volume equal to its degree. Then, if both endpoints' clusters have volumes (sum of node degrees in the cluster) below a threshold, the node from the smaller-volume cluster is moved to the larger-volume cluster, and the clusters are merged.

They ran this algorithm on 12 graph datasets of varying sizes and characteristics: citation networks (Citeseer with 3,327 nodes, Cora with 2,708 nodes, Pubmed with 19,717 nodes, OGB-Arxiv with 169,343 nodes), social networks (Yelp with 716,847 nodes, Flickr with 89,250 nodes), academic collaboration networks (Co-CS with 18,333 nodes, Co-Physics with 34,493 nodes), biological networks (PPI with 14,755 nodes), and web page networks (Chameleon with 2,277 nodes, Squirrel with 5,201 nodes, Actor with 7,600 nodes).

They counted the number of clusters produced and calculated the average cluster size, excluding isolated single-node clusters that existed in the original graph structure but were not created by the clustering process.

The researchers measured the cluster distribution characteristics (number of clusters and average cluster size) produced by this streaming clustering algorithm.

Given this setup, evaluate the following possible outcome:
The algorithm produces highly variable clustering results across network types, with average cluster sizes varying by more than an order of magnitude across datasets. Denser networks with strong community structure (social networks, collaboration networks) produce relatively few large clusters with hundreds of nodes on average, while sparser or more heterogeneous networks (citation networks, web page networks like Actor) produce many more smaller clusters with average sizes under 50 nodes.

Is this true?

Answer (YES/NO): NO